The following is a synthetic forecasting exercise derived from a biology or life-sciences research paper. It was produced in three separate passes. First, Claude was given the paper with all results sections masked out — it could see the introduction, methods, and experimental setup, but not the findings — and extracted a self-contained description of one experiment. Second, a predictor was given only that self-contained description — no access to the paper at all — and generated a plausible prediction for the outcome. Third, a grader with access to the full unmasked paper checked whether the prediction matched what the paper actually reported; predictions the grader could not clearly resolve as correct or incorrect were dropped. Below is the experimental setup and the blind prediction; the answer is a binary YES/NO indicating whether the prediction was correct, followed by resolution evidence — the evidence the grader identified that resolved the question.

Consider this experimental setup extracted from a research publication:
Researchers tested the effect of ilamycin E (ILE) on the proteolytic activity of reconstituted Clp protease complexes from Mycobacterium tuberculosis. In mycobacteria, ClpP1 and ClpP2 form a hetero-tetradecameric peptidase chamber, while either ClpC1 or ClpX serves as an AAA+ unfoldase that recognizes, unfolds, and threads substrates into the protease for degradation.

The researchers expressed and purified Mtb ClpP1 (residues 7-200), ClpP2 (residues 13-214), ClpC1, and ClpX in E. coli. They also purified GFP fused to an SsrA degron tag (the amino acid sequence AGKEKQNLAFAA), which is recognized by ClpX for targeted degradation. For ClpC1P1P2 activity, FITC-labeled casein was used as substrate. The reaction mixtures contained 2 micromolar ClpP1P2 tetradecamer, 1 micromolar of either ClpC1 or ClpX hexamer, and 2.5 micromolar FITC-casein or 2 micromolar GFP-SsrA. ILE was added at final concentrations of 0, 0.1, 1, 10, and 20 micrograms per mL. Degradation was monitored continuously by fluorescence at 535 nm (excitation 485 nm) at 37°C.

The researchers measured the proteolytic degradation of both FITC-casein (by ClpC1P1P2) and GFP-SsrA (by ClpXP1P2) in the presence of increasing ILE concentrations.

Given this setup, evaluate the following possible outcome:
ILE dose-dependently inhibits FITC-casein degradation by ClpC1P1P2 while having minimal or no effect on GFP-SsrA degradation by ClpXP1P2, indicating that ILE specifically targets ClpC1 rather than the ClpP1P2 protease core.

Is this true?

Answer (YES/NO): YES